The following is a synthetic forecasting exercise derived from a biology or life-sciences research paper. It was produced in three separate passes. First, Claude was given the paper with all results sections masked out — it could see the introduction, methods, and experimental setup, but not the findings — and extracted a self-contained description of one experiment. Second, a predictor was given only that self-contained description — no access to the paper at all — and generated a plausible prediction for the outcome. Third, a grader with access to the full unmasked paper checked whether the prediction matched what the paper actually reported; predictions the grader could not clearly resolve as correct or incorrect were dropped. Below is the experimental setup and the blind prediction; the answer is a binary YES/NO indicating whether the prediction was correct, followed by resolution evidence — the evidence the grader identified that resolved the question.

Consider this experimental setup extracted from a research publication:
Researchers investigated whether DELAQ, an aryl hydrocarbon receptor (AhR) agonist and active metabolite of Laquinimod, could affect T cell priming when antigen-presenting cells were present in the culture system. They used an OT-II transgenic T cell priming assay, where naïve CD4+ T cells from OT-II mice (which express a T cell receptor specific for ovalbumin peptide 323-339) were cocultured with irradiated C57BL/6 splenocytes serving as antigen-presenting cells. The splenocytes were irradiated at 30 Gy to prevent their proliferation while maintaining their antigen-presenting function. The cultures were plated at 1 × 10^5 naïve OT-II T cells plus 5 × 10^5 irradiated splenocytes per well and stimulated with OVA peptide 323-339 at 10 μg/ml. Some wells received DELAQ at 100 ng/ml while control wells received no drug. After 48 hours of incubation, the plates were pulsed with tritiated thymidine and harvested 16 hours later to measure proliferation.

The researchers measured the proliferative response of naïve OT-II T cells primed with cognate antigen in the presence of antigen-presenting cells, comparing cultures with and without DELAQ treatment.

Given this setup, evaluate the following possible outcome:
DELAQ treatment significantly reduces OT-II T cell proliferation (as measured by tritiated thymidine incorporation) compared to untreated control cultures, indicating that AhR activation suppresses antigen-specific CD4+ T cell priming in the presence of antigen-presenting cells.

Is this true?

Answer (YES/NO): YES